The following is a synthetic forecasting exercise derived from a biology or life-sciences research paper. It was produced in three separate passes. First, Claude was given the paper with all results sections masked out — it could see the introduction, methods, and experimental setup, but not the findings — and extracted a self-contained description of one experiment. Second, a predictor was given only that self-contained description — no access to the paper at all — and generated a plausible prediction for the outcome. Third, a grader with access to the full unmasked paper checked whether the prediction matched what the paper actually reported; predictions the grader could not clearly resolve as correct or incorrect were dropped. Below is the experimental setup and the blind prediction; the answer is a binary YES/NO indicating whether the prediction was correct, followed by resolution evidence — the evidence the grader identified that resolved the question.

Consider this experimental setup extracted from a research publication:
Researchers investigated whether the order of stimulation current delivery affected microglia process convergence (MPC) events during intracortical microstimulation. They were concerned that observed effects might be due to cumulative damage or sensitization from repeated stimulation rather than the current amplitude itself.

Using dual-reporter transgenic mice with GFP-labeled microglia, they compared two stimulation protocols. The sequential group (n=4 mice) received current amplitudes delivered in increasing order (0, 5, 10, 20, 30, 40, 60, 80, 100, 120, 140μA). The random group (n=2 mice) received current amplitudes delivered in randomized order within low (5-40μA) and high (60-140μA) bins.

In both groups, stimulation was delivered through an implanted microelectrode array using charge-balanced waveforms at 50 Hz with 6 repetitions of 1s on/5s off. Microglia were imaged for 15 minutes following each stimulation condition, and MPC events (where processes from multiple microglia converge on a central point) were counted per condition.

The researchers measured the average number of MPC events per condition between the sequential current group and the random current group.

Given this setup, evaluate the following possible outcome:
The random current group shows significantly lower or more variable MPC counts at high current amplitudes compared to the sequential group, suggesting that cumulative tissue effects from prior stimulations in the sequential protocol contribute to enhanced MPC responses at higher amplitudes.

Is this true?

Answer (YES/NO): NO